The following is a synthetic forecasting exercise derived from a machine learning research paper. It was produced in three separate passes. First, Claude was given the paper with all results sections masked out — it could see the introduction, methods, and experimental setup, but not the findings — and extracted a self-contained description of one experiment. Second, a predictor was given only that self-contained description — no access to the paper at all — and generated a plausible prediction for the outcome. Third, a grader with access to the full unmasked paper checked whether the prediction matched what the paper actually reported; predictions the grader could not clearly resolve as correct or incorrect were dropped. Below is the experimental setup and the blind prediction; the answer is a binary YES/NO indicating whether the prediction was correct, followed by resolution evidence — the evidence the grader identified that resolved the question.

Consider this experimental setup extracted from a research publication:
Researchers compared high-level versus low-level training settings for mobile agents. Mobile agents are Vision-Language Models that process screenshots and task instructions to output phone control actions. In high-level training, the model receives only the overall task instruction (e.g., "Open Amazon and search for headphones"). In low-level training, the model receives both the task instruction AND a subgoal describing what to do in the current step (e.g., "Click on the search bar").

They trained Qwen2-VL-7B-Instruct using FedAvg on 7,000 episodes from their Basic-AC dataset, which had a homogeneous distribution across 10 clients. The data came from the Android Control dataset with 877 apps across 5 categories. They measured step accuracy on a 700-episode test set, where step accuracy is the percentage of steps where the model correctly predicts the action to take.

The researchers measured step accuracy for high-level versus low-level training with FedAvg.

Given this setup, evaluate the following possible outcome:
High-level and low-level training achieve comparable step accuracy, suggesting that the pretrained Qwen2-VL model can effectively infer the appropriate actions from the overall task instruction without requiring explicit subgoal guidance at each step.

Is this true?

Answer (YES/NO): NO